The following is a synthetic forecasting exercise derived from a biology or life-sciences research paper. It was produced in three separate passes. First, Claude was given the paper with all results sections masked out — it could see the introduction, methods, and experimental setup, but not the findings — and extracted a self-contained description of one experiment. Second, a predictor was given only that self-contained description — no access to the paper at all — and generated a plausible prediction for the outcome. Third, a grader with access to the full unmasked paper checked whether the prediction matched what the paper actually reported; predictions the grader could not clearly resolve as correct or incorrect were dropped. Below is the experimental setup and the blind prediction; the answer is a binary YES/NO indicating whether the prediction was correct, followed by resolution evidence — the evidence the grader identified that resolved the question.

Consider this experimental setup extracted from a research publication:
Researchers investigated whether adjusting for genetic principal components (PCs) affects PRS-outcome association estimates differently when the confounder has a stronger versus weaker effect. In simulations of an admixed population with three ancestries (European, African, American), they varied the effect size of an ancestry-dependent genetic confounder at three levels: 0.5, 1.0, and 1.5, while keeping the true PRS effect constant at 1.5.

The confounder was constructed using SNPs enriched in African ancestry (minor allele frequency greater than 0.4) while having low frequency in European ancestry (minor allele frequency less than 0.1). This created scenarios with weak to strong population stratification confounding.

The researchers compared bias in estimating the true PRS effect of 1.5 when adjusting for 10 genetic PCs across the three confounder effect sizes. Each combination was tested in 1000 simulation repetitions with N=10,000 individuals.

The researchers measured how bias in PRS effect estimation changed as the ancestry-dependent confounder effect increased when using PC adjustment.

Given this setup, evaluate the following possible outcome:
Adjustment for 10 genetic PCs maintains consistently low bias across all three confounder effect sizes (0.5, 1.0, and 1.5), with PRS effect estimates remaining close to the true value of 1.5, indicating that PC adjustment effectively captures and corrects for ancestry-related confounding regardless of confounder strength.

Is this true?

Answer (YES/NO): NO